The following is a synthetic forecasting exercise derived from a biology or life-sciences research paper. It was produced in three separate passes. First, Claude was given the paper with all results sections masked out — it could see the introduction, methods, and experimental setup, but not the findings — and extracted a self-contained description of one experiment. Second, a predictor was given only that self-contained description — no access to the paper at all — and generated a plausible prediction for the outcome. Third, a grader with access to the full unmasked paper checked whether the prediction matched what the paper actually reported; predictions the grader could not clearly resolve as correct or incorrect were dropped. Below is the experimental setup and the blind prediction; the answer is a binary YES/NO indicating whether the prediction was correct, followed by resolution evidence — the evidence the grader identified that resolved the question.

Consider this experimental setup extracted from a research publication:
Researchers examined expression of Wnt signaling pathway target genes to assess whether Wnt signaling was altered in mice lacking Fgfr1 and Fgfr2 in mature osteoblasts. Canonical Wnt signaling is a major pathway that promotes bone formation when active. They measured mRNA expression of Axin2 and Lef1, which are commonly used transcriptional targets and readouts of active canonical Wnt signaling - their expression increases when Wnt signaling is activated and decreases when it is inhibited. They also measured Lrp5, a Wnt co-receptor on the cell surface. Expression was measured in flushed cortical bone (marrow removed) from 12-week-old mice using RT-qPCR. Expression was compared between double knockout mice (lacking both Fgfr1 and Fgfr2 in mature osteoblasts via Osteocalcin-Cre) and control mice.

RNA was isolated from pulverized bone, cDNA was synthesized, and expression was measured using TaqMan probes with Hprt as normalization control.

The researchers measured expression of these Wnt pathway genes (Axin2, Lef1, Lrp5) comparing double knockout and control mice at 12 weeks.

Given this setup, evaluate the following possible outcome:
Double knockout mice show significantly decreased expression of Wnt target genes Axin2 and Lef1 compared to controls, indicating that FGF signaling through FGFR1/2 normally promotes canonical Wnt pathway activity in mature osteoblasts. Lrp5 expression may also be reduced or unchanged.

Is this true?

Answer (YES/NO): NO